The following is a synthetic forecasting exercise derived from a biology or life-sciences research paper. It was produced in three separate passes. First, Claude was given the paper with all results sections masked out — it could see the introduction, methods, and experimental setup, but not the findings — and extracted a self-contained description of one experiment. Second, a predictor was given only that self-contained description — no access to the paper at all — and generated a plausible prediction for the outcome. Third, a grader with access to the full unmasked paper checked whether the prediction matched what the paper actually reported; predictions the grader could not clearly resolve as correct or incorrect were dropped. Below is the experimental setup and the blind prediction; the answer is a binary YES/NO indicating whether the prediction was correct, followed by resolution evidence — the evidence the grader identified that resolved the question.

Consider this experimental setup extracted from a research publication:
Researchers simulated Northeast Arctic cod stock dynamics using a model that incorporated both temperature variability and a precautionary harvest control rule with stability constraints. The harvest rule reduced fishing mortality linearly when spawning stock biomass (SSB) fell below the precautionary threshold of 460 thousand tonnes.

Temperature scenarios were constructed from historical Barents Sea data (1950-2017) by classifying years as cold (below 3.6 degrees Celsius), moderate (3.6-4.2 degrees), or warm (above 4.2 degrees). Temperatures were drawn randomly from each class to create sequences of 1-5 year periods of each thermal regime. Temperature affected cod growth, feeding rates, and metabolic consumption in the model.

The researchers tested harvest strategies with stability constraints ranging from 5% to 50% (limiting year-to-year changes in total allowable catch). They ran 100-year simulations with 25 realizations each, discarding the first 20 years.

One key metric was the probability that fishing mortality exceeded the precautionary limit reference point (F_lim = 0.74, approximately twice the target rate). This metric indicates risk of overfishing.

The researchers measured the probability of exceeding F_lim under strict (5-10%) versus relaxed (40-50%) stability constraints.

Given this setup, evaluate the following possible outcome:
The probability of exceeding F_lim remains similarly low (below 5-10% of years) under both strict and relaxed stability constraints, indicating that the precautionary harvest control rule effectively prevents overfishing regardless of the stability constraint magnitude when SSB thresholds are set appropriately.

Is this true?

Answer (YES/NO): NO